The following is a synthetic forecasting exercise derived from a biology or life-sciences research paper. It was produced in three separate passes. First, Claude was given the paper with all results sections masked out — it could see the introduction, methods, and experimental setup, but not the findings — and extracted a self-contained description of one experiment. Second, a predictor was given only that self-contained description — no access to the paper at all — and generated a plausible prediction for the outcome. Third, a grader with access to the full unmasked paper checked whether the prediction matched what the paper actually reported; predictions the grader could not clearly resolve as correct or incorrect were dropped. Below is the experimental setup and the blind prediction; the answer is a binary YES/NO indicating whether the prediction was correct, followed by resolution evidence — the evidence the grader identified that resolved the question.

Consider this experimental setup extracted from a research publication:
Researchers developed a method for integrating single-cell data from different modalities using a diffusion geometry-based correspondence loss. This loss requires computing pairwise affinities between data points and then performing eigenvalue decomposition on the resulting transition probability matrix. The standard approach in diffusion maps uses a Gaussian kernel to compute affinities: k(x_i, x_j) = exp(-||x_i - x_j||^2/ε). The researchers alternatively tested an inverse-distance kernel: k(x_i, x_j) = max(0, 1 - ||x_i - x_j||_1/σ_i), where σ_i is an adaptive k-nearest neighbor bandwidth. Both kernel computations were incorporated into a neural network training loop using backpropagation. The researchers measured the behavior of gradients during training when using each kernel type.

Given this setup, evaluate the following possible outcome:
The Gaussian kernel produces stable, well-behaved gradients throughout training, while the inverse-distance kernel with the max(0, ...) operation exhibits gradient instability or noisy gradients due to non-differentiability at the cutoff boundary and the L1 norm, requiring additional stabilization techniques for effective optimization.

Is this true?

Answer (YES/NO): NO